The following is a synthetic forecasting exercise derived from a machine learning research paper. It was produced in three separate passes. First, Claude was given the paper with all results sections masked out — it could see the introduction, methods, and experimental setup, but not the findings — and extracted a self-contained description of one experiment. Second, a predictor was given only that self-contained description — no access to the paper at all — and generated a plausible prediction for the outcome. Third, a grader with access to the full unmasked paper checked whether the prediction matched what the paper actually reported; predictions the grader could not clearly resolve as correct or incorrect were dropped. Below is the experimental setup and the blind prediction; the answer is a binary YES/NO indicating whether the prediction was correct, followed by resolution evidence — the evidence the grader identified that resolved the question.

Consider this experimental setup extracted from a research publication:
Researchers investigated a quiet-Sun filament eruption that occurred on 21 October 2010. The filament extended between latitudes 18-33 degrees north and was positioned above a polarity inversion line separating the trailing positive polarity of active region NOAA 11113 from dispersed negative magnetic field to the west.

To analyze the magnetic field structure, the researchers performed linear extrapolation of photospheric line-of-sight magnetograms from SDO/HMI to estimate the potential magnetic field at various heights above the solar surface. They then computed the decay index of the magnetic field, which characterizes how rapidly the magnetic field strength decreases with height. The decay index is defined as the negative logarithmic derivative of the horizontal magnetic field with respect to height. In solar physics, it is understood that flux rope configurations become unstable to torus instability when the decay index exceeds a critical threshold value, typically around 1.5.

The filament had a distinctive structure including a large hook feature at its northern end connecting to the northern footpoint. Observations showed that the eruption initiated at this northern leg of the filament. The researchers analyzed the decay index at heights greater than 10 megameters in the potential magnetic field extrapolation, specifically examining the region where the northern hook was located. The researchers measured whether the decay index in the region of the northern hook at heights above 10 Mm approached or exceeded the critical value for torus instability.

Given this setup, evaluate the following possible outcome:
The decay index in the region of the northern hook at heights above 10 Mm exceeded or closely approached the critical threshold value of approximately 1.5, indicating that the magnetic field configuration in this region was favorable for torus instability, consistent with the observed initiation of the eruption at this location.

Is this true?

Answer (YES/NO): YES